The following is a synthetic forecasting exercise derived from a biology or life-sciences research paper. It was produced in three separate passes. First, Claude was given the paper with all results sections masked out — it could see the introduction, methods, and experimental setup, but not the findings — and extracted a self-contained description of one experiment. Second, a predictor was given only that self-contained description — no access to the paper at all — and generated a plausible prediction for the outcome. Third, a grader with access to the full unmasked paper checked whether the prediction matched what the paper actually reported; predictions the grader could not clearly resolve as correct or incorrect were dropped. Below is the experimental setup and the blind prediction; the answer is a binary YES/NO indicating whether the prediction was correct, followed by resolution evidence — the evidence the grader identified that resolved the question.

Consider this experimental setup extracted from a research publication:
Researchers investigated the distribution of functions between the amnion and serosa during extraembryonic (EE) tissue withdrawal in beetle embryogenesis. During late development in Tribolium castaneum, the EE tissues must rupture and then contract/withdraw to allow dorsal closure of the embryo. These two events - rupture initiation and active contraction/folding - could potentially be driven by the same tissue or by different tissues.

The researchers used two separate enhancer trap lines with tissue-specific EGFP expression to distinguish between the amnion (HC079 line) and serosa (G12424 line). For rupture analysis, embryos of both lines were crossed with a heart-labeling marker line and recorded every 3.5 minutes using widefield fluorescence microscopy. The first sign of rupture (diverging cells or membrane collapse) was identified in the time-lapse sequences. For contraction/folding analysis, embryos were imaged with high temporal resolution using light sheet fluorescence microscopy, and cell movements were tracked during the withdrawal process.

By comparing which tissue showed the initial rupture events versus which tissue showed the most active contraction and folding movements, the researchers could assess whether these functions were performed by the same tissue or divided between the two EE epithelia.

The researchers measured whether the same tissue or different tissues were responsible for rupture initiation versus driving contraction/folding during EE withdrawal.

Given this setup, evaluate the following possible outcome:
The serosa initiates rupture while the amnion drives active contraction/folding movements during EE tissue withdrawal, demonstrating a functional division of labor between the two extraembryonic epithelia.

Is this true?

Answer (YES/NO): NO